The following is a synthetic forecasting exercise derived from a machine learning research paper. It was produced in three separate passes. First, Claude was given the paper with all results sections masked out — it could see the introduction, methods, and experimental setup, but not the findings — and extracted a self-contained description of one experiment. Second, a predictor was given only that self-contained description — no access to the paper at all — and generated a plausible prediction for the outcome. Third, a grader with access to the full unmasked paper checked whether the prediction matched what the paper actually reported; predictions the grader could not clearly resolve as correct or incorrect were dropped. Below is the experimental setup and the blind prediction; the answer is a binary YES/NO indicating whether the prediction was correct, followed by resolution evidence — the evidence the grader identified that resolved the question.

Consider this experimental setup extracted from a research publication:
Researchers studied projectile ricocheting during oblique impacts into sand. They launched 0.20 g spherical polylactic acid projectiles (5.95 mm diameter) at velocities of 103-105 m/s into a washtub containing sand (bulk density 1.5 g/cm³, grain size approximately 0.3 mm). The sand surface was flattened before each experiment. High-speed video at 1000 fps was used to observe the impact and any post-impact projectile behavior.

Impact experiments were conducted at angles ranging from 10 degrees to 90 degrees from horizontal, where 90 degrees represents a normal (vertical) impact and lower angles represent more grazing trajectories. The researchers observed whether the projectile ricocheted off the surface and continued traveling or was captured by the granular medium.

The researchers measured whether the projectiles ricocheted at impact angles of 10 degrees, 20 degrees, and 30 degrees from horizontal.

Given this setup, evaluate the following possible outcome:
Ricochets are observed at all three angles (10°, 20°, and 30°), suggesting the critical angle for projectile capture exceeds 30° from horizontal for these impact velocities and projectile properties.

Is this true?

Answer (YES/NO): YES